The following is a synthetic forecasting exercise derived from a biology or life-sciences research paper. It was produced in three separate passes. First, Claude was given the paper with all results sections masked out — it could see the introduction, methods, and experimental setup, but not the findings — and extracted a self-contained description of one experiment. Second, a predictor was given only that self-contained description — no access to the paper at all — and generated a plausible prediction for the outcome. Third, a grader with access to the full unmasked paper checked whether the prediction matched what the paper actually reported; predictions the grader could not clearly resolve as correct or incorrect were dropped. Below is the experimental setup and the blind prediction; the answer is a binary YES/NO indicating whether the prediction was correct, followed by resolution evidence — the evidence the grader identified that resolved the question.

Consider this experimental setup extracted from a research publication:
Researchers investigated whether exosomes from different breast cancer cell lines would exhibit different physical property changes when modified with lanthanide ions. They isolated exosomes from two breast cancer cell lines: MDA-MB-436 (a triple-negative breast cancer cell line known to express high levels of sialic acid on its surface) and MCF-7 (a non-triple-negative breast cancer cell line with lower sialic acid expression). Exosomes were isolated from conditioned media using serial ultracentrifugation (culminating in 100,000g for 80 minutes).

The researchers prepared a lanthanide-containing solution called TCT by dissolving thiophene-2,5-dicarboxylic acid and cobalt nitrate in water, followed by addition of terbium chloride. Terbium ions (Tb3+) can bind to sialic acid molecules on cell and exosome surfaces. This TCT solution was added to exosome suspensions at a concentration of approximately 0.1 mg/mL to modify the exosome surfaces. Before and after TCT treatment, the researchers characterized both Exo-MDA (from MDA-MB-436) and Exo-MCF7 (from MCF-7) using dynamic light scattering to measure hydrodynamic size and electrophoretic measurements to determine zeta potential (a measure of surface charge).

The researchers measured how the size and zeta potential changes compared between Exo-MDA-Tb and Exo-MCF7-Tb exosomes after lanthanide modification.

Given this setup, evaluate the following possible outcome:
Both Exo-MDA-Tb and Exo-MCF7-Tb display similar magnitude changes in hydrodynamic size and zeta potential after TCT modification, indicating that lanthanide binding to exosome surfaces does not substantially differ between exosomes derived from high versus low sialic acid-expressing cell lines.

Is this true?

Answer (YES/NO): NO